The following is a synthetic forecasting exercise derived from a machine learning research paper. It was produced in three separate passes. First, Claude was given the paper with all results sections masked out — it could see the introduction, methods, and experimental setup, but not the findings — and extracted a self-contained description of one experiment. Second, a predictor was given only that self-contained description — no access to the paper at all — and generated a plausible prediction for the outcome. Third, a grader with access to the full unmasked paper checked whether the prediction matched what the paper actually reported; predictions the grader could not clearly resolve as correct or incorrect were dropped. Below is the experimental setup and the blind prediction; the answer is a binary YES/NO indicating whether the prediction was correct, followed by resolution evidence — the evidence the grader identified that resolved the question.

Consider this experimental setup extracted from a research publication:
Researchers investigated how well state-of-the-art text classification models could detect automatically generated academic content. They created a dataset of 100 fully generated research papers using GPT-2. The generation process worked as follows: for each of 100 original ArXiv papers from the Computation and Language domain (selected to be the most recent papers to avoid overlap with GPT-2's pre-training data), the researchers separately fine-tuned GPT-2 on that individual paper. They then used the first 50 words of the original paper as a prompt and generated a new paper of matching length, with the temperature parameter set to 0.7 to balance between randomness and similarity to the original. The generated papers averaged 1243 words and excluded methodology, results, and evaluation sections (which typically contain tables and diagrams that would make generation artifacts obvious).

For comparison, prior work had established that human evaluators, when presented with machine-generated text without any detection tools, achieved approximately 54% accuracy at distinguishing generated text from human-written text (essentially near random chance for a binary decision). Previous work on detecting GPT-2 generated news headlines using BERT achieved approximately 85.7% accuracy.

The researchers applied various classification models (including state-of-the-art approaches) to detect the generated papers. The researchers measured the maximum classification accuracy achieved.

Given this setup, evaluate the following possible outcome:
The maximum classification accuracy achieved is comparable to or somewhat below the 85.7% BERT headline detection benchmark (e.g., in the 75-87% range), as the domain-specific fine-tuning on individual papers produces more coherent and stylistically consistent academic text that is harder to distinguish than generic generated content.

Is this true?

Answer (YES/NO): NO